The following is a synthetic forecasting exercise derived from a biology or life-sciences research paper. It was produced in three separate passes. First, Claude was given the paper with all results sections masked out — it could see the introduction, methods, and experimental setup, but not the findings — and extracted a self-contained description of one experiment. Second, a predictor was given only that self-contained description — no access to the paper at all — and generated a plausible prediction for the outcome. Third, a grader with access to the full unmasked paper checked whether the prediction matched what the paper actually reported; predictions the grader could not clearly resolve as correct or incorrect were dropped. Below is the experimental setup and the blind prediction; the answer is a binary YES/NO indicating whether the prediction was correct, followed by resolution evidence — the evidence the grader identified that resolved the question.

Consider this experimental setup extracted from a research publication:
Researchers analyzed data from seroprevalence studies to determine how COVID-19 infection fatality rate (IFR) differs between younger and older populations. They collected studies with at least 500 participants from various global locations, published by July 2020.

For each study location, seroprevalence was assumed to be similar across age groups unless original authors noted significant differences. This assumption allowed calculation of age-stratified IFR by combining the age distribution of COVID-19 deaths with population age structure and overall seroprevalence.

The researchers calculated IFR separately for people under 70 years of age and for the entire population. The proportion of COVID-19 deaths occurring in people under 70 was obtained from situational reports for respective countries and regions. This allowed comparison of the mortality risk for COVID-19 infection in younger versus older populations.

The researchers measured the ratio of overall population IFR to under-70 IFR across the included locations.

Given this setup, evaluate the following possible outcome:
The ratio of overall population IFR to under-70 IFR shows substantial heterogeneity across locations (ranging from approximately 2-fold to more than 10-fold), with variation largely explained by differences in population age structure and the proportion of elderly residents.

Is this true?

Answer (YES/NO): NO